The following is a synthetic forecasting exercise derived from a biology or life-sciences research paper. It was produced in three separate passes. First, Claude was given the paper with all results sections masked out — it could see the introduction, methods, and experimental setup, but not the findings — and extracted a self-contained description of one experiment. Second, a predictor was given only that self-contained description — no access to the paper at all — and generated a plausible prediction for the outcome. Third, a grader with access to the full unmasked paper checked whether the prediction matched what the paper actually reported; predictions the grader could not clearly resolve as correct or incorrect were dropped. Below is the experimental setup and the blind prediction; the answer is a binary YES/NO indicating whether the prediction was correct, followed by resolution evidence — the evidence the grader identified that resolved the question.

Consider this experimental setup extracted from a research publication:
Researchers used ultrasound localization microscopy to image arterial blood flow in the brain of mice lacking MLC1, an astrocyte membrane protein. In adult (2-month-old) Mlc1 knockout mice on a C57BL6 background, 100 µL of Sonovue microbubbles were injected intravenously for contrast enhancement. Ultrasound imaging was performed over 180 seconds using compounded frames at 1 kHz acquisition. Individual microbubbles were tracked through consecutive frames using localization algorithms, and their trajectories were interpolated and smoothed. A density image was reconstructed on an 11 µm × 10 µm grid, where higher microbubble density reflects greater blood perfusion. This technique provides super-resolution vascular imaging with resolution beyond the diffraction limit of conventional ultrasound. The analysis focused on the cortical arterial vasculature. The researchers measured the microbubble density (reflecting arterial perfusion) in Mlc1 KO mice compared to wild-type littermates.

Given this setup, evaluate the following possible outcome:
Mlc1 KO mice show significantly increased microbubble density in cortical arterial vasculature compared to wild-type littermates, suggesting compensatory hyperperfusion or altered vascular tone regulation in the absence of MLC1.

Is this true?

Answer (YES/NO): NO